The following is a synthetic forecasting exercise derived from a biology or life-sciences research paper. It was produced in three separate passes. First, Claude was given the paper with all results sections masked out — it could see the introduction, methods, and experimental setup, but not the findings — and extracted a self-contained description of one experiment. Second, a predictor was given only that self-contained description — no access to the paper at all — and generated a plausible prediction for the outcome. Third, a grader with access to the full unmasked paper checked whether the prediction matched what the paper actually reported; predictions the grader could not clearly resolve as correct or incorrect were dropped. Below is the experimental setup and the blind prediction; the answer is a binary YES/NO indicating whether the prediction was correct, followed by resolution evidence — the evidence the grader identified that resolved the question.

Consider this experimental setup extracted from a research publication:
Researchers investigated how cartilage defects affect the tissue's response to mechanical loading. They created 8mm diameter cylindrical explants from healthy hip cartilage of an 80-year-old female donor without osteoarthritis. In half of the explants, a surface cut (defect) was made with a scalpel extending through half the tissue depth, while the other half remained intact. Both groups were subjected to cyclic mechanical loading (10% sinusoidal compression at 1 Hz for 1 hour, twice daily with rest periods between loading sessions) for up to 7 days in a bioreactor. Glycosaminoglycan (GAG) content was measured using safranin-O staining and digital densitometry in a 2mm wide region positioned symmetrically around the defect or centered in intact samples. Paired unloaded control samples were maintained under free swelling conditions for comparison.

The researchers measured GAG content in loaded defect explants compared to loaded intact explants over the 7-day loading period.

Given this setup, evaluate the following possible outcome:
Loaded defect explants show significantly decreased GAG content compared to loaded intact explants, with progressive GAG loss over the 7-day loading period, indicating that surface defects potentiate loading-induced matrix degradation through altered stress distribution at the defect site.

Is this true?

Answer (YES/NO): NO